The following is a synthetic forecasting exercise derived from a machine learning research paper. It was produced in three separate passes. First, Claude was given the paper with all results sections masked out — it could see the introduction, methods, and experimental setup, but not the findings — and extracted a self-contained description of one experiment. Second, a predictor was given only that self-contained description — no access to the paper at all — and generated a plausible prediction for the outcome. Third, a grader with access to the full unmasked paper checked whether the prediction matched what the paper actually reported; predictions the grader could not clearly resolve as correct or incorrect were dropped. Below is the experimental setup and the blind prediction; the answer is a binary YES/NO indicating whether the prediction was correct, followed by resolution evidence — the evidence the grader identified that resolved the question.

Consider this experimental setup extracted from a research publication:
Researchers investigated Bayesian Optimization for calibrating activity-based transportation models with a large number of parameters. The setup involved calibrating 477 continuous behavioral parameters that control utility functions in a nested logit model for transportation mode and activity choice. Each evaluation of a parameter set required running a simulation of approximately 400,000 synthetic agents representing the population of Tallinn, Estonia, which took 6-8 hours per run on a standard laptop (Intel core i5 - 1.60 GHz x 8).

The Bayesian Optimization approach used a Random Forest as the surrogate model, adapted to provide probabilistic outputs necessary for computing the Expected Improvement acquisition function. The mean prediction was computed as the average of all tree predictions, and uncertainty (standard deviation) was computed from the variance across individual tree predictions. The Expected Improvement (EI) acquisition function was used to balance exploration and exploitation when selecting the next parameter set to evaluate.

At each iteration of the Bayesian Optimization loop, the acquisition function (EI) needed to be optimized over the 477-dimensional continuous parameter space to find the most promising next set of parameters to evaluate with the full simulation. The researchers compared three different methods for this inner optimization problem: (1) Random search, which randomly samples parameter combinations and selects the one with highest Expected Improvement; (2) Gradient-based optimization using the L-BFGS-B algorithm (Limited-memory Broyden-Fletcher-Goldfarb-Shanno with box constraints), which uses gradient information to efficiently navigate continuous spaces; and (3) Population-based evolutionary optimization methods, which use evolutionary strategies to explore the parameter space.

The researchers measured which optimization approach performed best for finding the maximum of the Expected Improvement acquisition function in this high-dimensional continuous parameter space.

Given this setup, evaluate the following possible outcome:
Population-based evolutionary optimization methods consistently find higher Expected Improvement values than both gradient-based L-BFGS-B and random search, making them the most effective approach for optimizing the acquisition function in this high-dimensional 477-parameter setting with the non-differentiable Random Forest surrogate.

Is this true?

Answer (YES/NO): NO